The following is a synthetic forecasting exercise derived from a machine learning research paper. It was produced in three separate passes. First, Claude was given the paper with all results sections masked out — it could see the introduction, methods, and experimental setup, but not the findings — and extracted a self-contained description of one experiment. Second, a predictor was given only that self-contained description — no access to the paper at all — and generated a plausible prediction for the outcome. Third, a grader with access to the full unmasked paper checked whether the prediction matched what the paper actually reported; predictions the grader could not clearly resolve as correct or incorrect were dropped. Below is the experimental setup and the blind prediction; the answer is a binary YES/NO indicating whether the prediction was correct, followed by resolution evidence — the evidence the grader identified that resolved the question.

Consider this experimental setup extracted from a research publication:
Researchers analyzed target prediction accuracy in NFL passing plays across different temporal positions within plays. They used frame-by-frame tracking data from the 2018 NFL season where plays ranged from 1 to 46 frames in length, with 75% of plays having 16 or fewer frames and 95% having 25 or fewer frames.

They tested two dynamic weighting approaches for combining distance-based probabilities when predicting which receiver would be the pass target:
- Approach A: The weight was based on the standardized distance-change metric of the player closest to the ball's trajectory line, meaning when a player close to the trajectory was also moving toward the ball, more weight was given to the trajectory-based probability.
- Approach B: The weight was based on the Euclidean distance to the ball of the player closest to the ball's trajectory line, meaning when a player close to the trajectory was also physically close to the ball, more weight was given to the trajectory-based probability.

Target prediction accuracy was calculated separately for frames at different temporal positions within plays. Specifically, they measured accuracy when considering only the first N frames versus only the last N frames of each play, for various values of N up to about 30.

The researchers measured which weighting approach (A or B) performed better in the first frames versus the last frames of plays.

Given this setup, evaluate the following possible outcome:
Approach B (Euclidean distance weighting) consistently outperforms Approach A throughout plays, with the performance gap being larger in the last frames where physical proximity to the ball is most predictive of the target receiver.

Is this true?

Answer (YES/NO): NO